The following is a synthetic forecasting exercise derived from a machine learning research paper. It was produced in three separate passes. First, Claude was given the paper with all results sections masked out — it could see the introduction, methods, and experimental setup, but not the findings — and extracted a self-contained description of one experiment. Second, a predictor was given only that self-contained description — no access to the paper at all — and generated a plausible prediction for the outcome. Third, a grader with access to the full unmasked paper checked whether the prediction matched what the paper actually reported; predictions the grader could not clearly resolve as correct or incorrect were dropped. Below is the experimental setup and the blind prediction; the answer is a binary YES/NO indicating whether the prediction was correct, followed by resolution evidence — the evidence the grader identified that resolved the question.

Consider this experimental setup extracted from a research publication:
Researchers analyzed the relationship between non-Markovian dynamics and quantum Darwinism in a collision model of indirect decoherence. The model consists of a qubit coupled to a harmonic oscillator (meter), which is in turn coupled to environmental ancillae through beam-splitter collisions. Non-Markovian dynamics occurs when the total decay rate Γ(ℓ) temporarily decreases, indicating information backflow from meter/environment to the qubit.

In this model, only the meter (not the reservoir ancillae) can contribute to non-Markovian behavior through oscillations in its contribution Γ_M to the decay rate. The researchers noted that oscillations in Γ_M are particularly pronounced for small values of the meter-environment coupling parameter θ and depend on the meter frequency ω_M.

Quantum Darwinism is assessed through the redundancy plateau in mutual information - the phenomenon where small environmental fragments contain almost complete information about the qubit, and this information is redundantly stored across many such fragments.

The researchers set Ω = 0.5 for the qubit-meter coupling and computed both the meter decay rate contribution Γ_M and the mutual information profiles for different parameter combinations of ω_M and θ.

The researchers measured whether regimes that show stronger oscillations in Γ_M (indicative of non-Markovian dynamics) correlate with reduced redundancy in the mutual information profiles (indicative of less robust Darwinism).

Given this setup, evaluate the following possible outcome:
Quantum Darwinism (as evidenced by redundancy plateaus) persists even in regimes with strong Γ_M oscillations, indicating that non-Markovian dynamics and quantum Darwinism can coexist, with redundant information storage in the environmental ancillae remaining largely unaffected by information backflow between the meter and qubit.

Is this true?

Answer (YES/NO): NO